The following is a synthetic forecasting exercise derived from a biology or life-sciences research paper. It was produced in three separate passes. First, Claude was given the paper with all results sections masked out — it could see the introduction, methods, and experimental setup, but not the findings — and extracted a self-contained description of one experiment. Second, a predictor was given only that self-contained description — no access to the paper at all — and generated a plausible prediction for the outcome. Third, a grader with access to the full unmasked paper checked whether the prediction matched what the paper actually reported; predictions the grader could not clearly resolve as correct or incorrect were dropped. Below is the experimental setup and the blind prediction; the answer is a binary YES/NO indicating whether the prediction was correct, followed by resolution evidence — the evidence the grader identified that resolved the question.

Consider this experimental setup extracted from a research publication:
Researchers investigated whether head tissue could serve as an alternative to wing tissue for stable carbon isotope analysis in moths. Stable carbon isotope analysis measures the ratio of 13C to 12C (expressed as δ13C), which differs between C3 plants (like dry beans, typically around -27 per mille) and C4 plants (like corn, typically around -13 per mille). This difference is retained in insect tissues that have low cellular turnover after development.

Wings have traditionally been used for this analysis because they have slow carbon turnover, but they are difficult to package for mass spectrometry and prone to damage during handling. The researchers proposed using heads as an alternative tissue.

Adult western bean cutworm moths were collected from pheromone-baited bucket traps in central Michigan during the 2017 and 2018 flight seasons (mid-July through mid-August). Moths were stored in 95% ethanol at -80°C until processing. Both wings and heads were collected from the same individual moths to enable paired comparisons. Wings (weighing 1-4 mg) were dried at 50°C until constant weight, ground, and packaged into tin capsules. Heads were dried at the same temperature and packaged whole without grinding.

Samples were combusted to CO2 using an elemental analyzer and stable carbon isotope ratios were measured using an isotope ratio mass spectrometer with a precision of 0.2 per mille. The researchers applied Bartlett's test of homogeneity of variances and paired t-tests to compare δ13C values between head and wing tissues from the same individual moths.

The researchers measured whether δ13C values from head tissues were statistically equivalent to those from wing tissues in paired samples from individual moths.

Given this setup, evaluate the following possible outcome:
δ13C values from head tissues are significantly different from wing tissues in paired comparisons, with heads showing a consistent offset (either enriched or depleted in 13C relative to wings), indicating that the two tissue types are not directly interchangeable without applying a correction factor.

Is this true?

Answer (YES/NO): NO